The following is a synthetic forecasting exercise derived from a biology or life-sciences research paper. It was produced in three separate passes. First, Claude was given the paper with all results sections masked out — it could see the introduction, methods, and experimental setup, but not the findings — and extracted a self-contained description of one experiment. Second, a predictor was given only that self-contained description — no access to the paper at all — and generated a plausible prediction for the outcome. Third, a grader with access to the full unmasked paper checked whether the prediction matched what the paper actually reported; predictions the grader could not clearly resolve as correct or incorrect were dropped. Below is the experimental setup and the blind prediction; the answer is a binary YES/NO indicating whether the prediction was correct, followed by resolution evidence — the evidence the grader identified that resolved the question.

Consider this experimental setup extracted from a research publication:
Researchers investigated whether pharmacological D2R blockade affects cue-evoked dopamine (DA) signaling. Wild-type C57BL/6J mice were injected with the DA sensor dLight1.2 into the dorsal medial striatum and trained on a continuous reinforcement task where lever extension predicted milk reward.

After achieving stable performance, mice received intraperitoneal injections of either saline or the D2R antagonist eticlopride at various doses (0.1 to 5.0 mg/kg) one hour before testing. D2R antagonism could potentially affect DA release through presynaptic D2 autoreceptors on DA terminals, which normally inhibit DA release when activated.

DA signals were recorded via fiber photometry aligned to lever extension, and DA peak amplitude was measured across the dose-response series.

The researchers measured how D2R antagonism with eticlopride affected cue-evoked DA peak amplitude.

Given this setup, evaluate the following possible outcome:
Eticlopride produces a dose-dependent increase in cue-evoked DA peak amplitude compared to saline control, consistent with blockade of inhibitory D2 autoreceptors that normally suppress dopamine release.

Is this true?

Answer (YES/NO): NO